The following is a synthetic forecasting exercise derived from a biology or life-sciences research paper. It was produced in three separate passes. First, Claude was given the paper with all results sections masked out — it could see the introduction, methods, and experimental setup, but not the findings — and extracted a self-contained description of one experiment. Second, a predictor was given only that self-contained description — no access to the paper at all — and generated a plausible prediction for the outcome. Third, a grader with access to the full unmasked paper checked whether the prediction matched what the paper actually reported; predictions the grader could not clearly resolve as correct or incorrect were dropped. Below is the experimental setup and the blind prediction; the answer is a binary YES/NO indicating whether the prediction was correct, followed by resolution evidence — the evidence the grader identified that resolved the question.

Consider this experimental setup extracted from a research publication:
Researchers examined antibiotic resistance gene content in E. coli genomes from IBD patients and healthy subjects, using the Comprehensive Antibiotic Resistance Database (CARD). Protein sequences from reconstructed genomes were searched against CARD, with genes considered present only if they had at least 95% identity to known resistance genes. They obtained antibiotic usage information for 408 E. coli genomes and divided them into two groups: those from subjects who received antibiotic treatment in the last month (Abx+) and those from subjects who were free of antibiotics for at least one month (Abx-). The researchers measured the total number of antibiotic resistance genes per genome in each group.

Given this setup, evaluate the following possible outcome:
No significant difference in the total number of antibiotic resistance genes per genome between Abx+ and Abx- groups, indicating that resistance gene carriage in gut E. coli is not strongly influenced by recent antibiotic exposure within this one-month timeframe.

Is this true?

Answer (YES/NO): NO